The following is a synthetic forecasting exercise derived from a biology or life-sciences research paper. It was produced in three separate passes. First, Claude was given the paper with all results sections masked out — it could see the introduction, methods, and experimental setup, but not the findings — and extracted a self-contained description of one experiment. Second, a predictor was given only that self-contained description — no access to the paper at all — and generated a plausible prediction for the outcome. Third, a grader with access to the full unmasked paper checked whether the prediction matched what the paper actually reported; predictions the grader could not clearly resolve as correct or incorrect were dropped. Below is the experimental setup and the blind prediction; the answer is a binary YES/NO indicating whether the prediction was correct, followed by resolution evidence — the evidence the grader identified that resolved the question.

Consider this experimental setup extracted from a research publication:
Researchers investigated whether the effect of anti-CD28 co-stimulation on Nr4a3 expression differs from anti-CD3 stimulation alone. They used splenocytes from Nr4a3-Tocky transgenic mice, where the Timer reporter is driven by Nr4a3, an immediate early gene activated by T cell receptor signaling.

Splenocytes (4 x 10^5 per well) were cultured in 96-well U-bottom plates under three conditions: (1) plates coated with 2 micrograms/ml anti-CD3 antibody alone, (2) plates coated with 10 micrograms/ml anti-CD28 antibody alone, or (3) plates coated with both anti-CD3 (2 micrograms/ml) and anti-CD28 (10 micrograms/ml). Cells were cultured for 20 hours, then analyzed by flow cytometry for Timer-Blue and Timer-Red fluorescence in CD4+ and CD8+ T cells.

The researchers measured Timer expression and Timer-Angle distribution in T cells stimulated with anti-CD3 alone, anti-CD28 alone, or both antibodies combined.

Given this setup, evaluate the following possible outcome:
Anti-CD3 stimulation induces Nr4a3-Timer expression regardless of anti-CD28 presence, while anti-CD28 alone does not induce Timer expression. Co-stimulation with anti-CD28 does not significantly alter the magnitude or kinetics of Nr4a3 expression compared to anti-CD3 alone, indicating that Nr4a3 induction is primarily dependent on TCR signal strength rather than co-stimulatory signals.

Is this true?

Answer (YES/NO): YES